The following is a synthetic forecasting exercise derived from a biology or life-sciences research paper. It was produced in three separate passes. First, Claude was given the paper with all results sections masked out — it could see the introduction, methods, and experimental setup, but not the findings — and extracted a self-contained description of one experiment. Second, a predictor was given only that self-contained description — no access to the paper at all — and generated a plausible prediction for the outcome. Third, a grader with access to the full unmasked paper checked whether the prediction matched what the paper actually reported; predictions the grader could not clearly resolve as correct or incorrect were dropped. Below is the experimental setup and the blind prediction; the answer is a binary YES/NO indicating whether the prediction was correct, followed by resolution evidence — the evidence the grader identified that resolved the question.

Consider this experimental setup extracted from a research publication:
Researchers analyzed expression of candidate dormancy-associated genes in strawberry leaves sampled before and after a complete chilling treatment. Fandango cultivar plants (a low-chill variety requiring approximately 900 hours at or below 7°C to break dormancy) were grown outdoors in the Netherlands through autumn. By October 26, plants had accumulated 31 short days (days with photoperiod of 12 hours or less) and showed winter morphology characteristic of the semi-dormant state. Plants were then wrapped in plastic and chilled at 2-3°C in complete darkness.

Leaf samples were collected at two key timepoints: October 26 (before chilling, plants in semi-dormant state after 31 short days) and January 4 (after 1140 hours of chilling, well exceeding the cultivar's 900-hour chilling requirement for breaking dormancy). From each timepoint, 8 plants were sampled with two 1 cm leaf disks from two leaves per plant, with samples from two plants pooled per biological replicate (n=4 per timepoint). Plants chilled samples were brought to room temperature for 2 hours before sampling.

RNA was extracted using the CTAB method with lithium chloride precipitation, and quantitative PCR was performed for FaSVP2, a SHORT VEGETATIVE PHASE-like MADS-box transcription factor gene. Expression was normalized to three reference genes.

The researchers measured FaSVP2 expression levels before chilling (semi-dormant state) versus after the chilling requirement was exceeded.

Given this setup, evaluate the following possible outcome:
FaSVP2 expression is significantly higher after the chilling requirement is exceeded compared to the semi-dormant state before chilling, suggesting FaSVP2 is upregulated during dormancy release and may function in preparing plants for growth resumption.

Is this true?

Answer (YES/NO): NO